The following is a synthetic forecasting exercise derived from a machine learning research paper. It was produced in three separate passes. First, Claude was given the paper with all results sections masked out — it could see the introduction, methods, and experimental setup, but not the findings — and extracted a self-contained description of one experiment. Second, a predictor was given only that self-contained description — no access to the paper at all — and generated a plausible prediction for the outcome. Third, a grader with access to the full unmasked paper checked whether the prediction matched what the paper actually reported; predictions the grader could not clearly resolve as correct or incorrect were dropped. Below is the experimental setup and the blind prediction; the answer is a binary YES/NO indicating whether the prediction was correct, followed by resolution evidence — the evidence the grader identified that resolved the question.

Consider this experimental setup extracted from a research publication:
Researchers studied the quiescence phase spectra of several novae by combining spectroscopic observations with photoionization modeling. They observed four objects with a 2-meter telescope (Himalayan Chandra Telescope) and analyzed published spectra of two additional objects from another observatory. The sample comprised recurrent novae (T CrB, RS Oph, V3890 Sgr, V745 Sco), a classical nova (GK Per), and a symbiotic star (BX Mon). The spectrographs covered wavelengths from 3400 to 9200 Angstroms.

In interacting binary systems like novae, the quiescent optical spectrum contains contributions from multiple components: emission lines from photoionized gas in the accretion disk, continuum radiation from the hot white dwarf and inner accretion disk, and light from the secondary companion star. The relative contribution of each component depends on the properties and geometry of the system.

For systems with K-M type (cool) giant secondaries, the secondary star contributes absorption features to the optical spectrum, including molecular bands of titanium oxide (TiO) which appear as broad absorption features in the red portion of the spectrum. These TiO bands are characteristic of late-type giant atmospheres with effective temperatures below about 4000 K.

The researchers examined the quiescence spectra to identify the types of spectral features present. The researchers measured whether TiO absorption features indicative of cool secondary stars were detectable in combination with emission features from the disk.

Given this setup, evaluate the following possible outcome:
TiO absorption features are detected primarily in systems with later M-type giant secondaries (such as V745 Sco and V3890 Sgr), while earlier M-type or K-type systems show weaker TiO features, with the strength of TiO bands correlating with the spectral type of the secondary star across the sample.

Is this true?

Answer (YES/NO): NO